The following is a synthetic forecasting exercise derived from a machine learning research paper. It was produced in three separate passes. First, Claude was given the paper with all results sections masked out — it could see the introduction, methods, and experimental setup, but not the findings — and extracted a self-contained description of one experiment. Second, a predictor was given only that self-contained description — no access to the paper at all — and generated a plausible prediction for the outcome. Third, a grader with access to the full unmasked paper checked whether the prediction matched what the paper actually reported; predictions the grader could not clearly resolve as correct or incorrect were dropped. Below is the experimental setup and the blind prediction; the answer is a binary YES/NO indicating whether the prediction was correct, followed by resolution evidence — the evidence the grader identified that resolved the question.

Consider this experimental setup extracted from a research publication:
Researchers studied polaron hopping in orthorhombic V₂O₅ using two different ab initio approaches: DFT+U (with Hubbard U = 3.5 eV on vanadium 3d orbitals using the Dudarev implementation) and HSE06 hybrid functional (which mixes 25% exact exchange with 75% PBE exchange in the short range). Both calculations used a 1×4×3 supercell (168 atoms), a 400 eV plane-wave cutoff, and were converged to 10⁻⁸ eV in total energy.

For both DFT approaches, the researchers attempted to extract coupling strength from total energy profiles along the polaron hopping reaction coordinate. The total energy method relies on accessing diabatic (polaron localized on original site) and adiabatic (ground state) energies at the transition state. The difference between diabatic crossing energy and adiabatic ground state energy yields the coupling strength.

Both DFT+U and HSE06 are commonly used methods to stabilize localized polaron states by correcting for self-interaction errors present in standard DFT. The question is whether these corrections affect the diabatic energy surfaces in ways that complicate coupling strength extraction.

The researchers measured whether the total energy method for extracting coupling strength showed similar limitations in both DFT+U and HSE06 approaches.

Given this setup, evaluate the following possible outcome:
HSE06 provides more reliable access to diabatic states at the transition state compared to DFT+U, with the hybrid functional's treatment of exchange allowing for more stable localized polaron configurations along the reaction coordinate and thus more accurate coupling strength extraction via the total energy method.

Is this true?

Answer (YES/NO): NO